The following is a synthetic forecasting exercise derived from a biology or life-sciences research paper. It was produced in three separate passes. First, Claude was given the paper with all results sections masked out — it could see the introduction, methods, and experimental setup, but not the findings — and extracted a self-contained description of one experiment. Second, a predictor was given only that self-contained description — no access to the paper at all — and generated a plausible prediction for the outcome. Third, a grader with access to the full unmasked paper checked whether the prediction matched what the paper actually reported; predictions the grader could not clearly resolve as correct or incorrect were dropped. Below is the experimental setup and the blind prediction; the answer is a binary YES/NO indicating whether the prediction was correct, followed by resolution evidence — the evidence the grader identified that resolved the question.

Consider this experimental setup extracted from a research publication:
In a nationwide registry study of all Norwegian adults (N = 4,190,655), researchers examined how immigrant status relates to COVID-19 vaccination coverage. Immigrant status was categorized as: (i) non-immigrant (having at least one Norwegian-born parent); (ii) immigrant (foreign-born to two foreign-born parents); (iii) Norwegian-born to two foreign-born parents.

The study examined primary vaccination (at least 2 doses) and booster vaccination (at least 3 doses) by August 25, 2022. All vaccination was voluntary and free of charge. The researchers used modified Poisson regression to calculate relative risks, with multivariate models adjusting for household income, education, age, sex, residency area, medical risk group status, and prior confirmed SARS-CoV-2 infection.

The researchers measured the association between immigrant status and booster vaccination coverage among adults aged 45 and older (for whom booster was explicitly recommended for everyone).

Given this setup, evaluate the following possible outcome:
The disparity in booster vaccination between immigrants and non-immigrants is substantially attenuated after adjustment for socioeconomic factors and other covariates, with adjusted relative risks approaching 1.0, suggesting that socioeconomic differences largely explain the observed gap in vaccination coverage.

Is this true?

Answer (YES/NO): NO